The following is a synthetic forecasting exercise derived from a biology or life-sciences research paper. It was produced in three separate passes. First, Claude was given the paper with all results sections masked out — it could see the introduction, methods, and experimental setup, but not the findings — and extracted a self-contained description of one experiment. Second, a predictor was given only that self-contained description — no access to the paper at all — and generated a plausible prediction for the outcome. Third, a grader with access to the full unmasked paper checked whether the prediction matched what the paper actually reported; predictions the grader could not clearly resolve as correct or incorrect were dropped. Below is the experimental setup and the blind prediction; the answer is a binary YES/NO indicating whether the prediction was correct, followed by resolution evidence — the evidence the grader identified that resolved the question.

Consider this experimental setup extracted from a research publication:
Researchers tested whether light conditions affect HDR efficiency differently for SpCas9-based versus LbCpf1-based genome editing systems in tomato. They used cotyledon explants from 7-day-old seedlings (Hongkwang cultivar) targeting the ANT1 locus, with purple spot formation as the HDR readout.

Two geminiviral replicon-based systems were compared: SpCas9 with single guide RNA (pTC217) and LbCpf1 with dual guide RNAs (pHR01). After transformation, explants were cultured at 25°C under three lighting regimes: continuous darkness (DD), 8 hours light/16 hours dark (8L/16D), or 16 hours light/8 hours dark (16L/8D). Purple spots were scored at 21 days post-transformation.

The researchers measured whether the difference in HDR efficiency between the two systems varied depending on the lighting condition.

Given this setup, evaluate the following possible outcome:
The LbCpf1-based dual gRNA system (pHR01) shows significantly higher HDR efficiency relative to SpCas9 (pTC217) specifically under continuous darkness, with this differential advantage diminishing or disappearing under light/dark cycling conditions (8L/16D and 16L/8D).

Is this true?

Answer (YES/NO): NO